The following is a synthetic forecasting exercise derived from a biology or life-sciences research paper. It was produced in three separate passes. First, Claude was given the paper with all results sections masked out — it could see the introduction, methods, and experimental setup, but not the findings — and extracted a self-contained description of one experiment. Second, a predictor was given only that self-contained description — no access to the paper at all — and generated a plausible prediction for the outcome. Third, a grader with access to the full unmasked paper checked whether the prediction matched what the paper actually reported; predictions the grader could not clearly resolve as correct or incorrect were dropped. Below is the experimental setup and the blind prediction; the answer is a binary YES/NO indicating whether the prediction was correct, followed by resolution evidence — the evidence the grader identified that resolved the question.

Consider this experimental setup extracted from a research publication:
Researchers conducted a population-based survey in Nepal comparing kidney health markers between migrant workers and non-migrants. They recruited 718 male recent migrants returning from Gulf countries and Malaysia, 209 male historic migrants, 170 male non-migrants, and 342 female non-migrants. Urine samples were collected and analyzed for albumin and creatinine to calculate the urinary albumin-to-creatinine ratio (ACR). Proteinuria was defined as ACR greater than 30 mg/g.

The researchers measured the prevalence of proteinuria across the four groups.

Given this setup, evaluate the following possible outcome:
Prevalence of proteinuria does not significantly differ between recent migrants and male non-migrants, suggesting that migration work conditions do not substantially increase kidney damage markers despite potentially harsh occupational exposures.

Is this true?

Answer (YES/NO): YES